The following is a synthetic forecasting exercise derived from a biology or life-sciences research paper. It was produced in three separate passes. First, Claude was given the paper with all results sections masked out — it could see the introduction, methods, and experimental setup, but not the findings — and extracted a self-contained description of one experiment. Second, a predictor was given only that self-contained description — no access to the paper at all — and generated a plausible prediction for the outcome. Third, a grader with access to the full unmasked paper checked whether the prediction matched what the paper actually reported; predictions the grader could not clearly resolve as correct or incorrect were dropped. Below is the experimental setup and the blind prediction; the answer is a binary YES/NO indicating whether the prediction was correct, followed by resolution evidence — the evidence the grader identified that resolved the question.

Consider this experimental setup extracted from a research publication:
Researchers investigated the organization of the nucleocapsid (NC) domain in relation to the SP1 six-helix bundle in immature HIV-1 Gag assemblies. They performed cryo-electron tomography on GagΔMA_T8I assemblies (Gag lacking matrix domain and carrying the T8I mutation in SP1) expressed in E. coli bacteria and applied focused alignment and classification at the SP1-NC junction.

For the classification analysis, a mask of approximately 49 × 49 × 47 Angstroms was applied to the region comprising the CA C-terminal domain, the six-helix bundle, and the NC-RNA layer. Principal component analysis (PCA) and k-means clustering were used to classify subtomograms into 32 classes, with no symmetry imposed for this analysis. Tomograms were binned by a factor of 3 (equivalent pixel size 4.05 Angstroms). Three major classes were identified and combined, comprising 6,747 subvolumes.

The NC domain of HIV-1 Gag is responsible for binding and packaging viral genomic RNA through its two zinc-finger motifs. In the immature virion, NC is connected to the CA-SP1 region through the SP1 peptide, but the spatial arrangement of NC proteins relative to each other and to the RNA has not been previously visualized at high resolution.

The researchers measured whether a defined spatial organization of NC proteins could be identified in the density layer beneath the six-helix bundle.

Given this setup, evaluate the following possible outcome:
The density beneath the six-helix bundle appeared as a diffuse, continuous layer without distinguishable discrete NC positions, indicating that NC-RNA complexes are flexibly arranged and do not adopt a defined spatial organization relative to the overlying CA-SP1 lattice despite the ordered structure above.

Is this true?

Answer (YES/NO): NO